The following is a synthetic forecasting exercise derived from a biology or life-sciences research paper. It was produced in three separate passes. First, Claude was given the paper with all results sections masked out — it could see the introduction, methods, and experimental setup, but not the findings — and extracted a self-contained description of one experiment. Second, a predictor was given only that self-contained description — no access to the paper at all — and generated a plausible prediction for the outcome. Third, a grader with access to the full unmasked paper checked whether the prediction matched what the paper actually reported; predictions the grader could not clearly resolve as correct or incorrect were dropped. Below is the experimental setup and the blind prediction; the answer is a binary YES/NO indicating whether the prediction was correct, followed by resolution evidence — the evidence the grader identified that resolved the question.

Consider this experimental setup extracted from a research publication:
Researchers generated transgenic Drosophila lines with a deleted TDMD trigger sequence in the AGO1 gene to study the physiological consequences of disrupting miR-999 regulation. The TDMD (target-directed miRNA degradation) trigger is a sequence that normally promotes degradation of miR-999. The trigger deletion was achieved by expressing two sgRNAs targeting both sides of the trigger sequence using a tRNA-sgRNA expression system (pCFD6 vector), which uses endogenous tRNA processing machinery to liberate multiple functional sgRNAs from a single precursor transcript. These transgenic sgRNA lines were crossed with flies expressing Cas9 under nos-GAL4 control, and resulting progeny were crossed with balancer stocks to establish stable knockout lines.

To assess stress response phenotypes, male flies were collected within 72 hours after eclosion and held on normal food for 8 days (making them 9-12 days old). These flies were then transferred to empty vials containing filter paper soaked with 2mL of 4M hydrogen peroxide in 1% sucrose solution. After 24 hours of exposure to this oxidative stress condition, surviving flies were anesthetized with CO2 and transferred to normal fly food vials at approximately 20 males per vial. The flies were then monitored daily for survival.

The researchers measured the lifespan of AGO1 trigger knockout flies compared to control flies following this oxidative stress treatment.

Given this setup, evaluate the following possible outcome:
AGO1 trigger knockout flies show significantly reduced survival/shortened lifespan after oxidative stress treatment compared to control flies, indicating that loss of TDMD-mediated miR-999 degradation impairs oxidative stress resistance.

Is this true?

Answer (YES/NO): YES